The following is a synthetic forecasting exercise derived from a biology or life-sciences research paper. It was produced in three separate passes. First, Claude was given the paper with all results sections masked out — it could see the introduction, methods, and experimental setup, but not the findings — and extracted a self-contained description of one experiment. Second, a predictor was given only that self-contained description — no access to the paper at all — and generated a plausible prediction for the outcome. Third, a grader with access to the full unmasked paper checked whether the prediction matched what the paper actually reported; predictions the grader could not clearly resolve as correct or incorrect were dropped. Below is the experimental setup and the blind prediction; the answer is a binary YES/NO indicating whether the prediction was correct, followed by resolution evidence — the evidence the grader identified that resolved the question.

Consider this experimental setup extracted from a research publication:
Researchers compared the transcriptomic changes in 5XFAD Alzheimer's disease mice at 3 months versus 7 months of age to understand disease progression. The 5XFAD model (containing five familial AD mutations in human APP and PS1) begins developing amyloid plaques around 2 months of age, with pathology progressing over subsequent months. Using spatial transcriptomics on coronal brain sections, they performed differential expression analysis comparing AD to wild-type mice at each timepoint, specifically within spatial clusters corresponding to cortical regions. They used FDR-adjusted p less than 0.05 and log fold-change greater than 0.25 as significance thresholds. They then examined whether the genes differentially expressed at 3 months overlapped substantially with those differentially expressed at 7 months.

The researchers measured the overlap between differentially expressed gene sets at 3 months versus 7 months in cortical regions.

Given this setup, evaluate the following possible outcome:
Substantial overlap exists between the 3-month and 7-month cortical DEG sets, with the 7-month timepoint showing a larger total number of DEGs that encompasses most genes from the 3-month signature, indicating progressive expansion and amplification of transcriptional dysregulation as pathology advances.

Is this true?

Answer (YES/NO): NO